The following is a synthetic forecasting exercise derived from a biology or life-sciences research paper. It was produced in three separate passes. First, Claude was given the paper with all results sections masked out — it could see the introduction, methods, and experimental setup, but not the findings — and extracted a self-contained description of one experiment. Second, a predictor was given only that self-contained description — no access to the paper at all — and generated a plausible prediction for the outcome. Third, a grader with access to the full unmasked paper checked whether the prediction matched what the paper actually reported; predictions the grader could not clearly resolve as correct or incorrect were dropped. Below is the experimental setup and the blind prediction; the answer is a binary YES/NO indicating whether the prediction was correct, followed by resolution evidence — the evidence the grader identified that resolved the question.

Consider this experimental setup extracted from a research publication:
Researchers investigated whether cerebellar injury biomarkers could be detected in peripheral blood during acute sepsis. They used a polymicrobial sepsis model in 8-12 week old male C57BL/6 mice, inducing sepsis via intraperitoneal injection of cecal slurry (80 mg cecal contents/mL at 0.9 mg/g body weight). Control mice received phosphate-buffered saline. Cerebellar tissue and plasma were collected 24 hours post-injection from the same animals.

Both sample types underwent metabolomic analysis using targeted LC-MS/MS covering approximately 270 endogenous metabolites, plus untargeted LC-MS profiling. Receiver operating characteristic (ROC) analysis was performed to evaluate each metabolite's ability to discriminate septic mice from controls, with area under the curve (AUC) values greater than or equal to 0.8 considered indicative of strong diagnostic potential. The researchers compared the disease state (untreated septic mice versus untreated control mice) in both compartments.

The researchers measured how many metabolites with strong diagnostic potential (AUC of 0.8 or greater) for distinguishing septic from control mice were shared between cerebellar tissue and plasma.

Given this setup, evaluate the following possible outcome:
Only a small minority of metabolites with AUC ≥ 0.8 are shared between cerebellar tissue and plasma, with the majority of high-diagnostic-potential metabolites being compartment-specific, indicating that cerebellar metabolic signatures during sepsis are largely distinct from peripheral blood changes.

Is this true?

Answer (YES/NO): NO